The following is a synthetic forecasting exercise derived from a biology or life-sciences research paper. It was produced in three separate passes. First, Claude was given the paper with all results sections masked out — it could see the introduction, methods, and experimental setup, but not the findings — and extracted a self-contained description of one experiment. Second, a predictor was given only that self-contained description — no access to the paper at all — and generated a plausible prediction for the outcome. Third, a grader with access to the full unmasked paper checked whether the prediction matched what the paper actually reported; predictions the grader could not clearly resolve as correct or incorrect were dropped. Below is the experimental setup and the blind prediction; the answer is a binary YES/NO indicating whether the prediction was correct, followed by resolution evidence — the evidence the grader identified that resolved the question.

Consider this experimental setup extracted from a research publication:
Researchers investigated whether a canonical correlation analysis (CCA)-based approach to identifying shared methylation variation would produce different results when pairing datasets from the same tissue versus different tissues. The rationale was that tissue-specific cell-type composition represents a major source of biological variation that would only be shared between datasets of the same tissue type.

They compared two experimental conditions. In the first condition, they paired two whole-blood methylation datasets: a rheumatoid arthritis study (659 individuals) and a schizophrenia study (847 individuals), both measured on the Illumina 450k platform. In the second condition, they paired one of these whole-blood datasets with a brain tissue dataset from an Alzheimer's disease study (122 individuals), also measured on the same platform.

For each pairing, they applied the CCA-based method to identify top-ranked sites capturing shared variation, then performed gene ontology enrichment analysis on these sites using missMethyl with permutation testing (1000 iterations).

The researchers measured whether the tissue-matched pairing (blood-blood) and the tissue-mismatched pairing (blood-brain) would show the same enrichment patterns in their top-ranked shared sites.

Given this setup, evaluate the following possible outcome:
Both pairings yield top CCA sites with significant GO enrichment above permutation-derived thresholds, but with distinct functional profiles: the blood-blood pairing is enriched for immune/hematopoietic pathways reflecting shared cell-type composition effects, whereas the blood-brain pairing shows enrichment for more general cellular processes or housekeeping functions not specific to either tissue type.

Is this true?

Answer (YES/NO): NO